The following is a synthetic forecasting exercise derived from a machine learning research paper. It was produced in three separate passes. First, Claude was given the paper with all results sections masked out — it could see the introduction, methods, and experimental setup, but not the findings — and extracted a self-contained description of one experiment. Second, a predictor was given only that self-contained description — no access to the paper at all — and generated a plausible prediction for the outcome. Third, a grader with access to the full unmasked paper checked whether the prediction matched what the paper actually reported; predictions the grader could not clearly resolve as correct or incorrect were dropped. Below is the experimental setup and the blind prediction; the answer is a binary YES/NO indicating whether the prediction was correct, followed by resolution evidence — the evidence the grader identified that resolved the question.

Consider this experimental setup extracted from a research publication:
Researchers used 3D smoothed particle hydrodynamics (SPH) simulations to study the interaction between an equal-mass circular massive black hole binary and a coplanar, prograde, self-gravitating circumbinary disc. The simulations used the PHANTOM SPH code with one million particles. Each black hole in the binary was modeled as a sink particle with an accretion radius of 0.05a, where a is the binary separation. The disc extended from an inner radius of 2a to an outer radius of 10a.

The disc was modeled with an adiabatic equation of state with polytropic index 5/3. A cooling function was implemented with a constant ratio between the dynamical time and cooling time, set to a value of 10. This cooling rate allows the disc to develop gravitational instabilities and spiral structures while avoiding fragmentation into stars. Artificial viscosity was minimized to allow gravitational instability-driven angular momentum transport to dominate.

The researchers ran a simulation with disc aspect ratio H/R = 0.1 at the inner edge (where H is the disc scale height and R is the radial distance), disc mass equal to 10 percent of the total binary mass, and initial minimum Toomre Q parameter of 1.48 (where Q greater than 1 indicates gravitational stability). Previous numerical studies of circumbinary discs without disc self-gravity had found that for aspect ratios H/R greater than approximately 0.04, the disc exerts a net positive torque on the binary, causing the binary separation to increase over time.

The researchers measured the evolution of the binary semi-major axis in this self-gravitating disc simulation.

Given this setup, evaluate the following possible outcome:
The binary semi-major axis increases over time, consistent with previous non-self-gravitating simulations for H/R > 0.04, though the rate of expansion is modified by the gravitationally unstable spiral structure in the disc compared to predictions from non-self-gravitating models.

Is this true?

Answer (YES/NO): NO